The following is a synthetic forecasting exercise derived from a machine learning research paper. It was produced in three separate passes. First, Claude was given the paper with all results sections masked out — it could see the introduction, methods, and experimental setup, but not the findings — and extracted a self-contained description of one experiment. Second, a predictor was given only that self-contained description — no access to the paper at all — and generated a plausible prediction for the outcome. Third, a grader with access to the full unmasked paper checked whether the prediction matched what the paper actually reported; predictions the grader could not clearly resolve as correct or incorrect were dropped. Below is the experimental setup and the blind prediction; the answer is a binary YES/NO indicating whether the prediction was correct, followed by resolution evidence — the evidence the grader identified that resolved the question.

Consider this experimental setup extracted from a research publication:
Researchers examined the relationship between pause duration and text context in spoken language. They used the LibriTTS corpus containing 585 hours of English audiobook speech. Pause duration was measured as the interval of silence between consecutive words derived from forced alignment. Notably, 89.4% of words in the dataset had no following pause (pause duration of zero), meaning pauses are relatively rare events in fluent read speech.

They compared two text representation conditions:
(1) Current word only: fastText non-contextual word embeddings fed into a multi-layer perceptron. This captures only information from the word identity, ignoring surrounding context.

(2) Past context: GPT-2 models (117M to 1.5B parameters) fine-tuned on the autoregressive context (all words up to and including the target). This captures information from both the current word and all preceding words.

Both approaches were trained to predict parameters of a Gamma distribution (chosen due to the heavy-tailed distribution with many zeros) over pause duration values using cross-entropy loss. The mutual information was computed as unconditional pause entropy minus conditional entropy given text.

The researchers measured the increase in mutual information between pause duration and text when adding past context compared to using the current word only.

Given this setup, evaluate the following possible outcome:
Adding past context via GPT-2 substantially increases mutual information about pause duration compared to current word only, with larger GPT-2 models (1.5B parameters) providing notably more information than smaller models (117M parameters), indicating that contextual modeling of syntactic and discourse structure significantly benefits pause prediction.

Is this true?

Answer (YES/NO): NO